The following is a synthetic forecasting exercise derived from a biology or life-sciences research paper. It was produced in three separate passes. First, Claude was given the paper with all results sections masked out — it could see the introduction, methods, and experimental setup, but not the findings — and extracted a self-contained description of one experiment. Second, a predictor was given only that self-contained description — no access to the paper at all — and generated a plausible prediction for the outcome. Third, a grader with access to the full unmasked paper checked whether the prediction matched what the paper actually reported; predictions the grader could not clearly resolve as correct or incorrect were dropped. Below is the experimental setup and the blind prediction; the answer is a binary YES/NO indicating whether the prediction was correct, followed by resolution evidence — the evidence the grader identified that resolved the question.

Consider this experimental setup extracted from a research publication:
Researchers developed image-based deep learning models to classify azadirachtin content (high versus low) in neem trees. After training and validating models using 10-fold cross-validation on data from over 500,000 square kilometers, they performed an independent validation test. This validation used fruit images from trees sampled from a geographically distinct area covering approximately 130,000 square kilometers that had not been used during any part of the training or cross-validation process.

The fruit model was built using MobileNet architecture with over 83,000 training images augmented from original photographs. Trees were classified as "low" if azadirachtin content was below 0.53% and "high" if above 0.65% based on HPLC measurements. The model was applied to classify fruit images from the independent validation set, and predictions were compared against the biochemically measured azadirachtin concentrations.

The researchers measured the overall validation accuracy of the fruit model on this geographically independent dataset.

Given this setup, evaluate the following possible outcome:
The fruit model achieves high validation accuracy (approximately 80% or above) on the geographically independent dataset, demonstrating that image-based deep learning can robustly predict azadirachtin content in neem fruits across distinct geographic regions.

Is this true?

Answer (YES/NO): NO